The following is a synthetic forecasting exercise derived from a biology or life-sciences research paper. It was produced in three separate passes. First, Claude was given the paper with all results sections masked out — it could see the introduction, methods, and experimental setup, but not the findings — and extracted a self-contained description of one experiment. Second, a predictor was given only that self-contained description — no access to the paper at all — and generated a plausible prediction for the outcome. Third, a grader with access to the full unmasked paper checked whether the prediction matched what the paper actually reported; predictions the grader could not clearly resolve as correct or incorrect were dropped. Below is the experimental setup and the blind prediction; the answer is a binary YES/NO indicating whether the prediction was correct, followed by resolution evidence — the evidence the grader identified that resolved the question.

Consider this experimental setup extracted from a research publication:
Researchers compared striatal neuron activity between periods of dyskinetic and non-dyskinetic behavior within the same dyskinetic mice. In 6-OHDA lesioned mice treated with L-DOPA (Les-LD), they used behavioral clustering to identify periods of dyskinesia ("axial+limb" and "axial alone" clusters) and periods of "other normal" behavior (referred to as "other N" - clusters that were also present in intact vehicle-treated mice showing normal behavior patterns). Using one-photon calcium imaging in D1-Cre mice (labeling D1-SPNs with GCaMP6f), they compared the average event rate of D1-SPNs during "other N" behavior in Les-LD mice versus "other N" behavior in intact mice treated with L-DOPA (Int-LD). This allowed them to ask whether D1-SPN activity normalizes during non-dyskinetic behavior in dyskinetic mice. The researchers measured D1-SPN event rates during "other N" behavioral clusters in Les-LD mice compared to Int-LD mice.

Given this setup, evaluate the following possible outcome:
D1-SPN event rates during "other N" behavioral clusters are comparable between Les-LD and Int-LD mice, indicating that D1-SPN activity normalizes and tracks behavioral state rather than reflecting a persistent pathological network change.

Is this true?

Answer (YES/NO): NO